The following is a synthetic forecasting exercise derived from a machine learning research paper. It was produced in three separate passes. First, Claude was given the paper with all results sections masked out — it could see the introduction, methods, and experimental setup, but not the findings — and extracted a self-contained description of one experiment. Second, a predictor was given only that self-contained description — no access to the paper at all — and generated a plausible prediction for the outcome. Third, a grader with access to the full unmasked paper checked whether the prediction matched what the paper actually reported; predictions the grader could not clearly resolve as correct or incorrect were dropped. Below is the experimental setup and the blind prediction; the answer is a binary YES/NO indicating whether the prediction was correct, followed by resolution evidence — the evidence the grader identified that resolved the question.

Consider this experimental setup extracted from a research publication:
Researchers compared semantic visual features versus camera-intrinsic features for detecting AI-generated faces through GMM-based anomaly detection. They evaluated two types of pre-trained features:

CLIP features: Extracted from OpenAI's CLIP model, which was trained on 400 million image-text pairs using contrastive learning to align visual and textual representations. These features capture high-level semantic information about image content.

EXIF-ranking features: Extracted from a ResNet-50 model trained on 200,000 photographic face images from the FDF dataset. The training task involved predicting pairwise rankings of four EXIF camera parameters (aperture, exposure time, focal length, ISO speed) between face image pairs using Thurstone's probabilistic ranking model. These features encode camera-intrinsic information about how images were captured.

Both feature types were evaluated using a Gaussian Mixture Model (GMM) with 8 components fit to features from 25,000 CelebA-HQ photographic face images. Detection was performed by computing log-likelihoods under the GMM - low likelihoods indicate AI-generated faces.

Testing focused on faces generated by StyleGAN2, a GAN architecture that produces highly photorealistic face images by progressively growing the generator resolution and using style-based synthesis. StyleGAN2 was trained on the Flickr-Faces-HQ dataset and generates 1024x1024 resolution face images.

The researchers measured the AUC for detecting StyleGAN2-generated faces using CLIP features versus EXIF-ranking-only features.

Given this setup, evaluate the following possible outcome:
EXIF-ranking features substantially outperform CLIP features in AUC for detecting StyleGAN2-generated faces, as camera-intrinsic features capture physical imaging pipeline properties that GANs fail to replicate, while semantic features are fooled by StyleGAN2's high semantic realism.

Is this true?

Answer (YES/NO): YES